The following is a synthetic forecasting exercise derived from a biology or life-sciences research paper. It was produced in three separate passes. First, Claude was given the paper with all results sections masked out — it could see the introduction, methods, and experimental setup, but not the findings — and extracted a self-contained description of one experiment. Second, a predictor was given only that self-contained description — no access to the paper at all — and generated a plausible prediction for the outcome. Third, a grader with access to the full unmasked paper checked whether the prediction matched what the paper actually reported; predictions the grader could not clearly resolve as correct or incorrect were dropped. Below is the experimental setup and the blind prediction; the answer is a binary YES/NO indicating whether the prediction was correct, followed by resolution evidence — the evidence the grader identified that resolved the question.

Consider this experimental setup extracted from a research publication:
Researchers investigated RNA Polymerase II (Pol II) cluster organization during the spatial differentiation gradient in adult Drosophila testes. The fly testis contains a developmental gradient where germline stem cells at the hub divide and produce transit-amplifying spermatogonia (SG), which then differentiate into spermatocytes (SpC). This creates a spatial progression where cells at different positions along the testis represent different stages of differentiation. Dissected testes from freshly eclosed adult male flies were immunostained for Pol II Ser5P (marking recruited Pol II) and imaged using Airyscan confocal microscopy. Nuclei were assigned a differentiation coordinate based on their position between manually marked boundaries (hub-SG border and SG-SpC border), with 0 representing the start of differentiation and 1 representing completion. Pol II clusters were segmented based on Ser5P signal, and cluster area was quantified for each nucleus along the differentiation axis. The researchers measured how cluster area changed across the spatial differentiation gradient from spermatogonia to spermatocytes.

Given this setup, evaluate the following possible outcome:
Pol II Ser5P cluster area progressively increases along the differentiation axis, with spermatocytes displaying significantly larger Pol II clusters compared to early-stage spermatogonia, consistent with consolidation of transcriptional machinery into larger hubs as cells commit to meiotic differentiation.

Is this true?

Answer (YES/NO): NO